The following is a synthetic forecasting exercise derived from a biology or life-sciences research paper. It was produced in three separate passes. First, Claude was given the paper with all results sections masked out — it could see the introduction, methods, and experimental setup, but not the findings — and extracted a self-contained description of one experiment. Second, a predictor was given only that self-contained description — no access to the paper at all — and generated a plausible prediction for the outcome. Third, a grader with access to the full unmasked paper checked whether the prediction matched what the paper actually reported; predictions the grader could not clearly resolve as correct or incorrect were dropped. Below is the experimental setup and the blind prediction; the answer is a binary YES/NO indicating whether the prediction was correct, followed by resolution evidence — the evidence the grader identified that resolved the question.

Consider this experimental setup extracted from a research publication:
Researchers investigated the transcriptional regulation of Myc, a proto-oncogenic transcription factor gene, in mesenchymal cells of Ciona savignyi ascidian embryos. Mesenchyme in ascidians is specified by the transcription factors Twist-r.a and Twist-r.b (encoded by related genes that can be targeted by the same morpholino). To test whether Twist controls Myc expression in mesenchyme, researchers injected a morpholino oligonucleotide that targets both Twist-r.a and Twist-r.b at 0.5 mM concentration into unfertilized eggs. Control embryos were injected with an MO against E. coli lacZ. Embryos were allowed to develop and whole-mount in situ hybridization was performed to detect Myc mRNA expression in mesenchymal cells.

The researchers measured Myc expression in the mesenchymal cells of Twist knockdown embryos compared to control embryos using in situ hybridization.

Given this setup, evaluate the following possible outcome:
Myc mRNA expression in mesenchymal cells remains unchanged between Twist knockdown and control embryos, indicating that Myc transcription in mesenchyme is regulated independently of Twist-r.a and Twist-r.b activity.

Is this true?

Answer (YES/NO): NO